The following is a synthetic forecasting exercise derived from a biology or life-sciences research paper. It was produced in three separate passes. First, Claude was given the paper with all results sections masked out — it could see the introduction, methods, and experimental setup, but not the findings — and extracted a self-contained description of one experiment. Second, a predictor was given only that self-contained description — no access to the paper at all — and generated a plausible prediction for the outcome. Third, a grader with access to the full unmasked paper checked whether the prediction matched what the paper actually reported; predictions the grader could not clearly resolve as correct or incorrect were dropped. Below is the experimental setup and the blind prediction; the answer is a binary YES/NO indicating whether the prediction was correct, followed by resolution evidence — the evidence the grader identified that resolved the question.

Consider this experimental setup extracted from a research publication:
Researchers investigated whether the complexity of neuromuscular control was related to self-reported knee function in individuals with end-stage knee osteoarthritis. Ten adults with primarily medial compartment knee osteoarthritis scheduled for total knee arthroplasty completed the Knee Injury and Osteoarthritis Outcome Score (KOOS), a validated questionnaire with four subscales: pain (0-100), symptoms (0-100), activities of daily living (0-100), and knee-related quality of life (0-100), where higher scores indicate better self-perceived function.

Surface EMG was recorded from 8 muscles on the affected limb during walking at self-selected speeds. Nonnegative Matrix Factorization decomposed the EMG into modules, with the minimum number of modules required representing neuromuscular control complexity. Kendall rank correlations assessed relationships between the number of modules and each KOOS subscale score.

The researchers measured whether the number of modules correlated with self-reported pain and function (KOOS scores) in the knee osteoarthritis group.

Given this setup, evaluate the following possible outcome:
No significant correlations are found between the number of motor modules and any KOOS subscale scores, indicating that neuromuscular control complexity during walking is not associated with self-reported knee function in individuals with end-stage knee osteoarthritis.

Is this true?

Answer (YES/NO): NO